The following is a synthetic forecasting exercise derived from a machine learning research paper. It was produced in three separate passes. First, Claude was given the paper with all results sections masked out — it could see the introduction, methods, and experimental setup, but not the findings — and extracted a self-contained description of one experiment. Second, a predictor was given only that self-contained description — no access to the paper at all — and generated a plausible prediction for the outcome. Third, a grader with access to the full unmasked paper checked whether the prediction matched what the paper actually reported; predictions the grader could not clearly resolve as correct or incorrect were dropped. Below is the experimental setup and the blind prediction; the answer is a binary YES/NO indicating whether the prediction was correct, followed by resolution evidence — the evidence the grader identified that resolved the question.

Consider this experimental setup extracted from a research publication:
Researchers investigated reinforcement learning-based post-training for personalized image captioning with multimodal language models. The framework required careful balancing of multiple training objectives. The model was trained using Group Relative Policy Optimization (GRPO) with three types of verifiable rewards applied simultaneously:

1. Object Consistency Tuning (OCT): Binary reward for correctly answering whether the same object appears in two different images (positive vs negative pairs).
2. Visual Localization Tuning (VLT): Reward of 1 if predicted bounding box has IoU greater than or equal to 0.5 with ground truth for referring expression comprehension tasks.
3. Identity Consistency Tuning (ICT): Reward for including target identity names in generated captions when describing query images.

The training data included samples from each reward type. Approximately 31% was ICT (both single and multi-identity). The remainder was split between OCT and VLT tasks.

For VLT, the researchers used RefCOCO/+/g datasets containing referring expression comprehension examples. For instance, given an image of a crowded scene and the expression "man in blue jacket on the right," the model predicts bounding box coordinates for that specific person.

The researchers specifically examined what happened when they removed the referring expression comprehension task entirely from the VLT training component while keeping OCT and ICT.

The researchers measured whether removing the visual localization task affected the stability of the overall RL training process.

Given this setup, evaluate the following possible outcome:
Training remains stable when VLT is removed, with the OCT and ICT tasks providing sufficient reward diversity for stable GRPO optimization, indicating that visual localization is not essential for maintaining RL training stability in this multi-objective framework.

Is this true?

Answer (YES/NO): NO